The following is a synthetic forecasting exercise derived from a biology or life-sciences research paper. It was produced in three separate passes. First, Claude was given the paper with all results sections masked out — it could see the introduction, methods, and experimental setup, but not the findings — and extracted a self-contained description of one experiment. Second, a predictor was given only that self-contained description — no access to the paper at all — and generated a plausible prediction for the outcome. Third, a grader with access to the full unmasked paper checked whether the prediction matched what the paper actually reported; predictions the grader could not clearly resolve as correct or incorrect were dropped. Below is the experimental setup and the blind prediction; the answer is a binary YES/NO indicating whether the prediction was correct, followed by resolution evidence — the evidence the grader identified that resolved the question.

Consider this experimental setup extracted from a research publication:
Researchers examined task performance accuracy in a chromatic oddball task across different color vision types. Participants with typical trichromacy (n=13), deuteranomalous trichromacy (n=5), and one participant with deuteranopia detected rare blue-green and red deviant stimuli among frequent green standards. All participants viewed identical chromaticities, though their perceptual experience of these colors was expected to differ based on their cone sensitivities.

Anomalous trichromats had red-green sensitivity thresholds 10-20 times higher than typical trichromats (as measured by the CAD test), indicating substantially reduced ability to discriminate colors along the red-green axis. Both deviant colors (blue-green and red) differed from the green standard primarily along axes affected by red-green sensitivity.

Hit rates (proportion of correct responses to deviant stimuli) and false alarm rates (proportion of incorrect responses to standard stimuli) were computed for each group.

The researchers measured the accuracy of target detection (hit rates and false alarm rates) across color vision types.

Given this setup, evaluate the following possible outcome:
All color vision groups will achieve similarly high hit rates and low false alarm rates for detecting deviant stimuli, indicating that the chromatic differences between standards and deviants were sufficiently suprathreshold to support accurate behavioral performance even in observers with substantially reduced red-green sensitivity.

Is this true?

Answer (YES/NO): YES